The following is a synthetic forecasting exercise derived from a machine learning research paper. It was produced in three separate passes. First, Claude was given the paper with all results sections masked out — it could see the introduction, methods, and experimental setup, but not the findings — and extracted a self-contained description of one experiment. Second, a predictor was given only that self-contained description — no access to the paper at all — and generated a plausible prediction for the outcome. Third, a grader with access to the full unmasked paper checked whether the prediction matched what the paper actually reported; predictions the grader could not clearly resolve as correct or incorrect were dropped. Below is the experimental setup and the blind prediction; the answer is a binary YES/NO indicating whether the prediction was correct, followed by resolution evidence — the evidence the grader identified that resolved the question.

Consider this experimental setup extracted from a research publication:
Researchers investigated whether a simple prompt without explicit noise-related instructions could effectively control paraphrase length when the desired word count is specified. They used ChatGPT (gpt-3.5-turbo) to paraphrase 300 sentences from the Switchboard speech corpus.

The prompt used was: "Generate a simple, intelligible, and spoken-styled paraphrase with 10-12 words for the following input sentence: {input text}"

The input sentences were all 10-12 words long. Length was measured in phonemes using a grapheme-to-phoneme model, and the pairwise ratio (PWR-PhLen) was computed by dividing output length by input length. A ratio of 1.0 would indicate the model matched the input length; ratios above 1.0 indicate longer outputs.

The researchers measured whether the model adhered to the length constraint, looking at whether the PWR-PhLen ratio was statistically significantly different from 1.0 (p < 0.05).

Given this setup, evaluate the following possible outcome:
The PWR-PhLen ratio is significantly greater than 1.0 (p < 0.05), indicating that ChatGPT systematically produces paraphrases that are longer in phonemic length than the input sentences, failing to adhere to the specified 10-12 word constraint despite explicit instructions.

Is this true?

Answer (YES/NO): YES